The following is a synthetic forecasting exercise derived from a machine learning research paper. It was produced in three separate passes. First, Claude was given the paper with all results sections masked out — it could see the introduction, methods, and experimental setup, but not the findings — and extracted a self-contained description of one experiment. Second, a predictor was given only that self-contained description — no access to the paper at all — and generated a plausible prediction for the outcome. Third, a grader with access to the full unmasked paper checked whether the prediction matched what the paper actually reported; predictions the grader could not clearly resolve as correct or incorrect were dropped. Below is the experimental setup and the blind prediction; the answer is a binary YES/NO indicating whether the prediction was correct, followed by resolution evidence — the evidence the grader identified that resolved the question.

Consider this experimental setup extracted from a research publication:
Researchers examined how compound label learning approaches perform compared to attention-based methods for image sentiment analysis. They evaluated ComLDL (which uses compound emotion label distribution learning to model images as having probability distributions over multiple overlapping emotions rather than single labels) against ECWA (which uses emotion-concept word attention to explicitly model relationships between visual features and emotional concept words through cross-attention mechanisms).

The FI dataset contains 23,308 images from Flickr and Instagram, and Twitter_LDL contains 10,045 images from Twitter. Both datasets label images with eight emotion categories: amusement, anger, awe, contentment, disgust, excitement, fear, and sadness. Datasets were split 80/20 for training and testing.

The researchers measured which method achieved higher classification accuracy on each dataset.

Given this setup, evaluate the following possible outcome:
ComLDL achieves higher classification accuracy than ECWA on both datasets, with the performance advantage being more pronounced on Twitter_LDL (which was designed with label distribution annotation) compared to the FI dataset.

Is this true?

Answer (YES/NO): NO